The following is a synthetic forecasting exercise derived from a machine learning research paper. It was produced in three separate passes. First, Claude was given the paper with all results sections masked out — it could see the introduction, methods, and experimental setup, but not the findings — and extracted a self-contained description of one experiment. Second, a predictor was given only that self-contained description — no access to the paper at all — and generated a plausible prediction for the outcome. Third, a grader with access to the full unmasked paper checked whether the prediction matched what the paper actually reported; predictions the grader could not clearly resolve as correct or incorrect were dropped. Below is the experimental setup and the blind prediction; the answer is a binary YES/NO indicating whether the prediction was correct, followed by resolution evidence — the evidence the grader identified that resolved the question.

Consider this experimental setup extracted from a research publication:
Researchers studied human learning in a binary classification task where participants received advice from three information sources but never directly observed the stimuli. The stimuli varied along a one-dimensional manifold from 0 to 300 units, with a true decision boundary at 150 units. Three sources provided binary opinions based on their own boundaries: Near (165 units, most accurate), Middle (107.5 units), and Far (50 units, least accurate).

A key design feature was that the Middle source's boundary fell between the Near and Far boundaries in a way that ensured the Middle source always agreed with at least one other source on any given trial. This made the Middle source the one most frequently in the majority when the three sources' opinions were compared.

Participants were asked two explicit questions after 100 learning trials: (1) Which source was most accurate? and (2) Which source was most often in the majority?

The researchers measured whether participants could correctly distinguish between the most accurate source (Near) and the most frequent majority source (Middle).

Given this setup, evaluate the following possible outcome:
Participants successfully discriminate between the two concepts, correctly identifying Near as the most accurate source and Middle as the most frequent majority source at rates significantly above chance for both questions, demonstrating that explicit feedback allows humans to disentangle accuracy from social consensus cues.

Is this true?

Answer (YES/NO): NO